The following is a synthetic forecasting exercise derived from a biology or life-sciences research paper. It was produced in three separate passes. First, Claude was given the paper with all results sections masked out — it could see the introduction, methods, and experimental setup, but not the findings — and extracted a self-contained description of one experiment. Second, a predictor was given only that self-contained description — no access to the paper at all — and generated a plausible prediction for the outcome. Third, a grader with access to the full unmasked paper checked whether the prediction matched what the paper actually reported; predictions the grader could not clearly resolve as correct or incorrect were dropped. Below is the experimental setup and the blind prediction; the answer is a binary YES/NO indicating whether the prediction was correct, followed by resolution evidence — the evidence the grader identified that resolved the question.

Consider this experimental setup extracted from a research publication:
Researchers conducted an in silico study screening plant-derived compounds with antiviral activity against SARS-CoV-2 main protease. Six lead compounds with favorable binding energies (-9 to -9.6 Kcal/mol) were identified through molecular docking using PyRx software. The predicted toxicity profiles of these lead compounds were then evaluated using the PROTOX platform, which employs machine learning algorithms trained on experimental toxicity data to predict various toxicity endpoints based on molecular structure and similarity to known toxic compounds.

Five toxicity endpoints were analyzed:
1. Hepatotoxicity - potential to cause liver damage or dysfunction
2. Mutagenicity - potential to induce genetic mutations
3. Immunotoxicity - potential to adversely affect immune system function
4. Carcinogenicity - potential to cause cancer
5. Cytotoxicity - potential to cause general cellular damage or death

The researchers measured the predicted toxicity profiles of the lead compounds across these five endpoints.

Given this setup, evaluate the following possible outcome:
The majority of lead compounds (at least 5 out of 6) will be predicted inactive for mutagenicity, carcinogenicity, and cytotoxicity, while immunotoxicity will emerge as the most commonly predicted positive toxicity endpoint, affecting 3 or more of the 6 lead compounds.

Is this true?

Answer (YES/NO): NO